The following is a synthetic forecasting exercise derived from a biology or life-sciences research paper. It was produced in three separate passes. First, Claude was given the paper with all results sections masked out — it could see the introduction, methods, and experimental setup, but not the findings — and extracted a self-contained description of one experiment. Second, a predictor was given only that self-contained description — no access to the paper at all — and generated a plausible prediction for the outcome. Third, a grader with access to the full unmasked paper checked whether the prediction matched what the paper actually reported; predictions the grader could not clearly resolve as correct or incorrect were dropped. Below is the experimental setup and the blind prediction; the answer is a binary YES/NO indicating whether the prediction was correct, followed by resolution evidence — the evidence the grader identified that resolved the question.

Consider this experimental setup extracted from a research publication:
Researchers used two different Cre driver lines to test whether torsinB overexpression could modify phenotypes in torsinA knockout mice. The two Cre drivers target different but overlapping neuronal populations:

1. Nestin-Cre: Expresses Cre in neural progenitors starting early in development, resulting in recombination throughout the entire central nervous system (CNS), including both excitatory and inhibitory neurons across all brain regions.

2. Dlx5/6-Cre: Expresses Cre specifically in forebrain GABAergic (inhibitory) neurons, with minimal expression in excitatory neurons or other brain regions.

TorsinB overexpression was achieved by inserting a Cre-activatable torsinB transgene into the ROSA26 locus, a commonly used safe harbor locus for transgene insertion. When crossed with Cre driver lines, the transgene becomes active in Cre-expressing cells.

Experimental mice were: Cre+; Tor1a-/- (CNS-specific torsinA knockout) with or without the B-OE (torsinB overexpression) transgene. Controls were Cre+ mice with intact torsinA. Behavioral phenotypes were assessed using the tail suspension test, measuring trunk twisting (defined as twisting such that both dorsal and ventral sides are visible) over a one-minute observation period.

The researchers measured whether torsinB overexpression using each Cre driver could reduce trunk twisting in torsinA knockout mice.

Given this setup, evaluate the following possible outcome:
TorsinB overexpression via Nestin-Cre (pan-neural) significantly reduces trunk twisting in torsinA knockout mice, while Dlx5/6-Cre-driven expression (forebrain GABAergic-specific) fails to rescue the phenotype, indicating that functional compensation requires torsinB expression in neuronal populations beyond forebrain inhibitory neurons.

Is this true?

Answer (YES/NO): NO